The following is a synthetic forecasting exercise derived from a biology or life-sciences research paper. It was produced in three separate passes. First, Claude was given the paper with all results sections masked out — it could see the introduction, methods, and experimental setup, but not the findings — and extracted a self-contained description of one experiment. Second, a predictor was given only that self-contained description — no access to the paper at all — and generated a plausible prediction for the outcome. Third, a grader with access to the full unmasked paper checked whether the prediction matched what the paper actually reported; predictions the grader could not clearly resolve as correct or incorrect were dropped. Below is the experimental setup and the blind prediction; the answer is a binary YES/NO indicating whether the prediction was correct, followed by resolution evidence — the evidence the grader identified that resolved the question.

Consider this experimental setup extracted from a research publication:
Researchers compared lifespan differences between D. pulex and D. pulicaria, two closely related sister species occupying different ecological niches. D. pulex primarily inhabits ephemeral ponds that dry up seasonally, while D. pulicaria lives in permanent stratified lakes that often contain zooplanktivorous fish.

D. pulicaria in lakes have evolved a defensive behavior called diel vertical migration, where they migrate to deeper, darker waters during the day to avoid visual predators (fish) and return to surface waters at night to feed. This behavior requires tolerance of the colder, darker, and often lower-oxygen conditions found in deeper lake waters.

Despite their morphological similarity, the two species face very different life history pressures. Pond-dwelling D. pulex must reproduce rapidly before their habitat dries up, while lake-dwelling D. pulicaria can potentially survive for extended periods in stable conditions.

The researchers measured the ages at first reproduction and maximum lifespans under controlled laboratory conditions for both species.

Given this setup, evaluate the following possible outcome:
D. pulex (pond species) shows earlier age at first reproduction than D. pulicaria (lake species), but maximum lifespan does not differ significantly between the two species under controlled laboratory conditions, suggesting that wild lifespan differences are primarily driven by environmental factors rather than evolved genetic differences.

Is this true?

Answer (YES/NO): NO